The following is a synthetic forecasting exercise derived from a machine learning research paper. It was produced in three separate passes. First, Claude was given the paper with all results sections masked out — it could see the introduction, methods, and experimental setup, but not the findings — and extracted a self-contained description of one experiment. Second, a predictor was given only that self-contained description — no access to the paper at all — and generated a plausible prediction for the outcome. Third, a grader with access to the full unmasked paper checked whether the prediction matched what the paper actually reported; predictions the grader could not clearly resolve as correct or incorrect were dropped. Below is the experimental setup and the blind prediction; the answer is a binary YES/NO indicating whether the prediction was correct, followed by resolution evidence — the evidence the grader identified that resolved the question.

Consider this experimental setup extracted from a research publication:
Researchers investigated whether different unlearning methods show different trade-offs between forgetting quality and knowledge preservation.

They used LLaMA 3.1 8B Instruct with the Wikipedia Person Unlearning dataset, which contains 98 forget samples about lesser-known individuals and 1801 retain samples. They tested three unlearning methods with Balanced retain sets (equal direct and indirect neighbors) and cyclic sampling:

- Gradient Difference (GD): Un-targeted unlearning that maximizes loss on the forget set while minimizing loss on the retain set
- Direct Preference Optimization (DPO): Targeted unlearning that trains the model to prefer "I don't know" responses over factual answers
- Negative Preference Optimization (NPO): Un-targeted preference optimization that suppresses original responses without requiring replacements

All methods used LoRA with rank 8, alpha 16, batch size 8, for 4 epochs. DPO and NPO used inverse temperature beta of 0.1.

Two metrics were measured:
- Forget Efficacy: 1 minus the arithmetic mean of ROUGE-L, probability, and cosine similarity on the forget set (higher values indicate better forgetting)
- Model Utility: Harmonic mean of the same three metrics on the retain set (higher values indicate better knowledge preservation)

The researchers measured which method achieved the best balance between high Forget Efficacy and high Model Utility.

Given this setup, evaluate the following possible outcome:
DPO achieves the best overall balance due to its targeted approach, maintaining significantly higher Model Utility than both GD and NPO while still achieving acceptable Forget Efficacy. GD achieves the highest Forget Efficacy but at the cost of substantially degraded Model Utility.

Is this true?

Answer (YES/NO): NO